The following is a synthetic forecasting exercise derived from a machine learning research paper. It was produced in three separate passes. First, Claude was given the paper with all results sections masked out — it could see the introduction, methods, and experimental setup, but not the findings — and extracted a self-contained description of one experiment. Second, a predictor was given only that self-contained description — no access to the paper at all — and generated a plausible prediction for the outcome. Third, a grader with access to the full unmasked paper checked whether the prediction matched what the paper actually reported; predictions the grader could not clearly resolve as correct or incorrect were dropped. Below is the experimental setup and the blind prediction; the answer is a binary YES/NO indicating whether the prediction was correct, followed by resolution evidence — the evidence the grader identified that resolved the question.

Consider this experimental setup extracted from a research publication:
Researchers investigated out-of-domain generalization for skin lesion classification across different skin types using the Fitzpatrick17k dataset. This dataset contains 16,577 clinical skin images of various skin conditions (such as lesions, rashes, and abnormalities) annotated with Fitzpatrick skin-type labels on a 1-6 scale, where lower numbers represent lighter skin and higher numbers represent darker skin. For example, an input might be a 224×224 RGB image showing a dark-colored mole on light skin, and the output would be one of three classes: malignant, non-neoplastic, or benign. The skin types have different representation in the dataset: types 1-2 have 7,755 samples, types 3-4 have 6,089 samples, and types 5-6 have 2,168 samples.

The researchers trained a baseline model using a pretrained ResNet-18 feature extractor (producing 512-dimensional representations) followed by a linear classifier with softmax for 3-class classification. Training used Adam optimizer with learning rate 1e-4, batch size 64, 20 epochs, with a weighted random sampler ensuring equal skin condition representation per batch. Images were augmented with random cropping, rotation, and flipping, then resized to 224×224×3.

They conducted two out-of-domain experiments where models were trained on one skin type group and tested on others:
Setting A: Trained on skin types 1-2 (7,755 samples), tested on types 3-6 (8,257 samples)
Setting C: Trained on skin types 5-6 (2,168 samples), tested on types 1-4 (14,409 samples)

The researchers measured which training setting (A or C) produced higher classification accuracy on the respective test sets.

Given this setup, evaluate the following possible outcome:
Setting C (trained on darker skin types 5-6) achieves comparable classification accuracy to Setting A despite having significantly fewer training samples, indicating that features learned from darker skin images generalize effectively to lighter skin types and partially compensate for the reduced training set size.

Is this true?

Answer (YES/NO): NO